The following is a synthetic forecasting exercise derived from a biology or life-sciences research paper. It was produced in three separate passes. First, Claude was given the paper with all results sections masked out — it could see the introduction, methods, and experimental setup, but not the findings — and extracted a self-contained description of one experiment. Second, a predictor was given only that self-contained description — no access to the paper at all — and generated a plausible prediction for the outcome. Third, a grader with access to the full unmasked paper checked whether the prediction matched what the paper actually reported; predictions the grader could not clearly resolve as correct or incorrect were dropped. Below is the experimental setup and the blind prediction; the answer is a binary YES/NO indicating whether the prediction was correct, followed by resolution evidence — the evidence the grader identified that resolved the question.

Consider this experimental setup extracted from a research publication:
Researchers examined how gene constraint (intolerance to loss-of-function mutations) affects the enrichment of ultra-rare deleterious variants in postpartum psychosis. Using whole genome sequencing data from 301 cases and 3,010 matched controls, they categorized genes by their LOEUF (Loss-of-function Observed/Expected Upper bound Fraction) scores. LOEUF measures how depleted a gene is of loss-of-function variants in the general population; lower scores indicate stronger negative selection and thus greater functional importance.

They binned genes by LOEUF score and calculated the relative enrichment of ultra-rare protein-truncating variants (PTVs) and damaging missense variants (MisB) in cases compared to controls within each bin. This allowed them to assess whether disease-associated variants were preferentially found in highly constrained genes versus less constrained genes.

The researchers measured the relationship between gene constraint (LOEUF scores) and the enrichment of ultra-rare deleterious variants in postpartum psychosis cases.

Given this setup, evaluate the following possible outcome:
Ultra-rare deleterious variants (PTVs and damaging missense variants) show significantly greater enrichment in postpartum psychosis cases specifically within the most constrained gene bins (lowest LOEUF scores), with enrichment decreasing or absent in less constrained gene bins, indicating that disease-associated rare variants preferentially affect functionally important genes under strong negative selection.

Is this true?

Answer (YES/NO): NO